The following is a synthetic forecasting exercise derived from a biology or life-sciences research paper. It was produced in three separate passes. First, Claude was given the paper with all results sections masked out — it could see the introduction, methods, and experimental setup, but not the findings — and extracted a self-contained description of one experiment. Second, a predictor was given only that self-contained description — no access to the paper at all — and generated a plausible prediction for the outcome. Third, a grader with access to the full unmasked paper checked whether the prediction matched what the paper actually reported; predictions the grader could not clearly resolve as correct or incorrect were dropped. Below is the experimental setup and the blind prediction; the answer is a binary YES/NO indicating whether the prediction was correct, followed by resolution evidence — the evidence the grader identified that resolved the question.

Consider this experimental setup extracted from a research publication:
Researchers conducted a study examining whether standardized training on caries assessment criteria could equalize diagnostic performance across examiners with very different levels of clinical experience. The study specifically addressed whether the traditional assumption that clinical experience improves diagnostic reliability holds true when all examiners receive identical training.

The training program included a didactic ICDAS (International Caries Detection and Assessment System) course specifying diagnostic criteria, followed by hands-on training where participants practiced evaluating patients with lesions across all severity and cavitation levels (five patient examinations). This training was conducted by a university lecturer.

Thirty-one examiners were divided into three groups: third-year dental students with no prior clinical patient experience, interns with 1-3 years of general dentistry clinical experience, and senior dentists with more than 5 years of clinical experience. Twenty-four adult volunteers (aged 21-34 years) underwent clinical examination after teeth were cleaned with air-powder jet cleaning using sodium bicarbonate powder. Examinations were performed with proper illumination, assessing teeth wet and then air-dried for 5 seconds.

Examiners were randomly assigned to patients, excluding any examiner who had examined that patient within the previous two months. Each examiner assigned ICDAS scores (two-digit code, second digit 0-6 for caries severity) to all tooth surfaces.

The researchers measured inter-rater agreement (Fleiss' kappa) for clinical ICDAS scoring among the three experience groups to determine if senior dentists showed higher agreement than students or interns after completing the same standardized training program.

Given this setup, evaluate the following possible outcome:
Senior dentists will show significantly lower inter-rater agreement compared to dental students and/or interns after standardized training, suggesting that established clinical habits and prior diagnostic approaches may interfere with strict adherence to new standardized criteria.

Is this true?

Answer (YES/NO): NO